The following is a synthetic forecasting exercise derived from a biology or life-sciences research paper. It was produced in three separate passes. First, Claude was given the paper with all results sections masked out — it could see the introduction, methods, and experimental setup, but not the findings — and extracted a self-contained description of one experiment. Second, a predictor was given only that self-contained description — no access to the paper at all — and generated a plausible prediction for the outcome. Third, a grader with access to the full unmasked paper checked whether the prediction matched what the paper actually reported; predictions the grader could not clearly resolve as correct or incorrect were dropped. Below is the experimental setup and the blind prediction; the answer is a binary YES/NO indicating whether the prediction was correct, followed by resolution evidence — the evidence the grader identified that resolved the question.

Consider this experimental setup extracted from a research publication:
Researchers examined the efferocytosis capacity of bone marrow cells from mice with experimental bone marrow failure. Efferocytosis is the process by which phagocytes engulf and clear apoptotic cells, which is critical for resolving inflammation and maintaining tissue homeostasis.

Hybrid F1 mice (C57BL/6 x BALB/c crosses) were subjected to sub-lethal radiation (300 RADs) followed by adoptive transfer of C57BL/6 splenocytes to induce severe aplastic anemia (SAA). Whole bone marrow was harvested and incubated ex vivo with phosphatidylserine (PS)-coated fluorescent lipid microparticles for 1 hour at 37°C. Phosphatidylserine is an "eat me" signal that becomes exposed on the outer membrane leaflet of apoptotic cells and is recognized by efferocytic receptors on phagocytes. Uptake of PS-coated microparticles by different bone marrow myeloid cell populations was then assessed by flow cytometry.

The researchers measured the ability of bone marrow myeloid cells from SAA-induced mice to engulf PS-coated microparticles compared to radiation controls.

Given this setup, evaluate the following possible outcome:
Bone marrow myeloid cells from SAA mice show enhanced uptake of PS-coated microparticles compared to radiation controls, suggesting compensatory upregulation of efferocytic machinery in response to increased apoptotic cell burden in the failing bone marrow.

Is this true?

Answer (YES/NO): NO